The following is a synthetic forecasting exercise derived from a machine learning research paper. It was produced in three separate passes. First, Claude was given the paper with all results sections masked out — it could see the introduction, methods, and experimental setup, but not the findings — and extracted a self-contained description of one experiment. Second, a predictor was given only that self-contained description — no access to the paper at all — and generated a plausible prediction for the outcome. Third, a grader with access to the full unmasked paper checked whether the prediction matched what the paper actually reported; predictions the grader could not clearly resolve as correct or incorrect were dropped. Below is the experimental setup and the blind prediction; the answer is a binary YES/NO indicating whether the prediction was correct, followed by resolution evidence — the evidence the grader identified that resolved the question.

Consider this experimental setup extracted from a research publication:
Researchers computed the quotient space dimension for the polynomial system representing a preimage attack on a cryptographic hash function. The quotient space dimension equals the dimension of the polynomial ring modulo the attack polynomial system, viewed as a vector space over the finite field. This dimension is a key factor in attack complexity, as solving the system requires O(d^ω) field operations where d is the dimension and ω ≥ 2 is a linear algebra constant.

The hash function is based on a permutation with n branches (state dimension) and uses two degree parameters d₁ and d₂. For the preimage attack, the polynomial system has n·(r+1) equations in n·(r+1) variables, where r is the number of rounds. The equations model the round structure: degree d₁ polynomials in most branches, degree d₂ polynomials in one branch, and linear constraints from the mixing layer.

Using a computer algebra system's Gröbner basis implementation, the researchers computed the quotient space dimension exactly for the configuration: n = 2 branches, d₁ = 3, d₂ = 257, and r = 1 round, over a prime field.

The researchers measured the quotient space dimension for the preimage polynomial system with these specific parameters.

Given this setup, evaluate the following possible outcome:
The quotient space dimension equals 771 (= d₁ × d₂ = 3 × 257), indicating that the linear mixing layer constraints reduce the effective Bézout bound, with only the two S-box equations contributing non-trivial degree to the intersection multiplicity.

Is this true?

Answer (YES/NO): NO